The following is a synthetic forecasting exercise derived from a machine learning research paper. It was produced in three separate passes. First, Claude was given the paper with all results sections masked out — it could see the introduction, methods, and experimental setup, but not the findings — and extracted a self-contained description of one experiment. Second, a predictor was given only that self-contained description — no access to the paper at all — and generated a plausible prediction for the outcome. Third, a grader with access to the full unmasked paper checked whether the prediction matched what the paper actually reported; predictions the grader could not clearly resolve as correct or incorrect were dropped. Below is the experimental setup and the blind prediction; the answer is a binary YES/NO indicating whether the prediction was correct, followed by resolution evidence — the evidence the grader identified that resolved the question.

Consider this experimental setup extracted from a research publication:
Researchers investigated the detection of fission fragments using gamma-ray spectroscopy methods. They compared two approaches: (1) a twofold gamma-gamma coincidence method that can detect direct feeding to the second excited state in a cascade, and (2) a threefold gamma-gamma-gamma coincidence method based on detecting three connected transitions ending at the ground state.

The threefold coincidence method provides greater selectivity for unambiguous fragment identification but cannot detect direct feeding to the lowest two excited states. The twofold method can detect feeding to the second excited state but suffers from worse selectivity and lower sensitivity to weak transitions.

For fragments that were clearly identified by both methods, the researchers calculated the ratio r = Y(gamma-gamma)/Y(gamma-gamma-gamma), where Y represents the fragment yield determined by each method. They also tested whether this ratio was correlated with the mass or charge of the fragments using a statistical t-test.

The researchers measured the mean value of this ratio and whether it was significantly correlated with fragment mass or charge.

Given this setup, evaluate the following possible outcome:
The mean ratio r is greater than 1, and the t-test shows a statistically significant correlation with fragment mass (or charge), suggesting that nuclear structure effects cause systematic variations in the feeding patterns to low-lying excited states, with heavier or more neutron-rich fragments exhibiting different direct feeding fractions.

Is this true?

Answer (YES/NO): NO